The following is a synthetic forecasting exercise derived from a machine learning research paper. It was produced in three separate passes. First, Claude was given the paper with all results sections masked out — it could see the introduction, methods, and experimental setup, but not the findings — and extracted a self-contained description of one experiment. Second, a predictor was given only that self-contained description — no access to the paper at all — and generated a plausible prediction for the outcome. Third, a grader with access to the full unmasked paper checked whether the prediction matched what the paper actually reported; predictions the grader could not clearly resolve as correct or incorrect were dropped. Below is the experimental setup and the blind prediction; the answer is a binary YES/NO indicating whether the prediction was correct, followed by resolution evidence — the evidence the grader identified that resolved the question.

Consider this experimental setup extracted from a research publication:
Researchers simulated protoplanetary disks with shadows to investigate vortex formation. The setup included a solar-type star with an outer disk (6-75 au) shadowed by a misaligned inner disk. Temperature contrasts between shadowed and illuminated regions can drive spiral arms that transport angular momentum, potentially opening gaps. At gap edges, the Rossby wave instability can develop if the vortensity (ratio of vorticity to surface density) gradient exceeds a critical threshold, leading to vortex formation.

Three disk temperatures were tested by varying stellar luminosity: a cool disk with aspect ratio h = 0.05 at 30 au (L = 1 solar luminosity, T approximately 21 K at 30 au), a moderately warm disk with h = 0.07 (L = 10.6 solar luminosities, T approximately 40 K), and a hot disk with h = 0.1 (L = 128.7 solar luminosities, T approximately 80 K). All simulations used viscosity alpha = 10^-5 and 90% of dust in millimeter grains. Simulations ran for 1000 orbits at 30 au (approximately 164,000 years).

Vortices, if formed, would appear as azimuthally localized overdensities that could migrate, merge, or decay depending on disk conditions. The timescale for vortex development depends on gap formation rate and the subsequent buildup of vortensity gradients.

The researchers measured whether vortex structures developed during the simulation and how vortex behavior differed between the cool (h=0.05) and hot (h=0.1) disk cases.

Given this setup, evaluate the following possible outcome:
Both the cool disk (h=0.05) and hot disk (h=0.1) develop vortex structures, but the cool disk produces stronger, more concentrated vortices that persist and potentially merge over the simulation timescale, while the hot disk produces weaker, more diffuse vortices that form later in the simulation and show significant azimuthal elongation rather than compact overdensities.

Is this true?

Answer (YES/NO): NO